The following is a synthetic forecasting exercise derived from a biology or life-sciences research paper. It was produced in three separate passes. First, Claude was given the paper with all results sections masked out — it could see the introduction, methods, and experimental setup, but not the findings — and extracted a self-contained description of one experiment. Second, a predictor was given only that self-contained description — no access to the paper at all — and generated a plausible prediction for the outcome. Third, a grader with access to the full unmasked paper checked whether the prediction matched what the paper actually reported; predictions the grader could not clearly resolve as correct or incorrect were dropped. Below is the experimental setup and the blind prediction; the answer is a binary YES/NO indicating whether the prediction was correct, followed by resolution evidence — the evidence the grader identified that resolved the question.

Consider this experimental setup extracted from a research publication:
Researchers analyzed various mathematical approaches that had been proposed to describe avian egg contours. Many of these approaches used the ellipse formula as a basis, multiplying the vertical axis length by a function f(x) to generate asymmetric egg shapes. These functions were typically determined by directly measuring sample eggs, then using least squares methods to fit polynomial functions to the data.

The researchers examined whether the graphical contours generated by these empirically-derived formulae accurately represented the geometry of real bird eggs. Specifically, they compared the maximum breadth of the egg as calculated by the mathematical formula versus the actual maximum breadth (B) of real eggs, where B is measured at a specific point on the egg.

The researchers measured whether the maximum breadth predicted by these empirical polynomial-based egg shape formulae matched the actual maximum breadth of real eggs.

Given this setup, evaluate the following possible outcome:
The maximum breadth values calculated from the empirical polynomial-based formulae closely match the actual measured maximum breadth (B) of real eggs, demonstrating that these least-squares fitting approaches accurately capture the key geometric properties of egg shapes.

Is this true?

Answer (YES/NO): NO